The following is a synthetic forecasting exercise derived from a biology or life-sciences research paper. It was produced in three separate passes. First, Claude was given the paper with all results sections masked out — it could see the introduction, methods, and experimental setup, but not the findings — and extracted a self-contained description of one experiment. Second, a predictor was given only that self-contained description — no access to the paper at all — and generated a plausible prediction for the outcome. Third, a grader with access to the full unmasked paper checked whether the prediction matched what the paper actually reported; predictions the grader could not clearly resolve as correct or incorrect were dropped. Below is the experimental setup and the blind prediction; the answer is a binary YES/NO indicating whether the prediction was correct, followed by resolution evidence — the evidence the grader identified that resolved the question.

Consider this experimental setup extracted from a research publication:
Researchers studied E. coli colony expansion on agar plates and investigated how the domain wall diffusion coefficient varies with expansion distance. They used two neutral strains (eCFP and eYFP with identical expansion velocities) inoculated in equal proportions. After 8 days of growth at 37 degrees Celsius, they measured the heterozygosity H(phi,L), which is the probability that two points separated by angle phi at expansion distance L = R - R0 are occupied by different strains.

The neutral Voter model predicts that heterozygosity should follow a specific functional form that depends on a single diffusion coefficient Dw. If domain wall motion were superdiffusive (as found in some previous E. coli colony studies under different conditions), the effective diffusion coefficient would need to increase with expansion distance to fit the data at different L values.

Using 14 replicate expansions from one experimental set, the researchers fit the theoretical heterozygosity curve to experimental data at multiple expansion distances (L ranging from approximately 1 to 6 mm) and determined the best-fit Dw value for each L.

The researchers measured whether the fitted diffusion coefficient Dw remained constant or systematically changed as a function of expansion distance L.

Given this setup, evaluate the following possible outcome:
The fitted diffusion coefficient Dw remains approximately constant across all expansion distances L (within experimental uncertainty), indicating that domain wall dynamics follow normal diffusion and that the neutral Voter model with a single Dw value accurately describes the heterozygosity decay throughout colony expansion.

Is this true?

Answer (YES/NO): YES